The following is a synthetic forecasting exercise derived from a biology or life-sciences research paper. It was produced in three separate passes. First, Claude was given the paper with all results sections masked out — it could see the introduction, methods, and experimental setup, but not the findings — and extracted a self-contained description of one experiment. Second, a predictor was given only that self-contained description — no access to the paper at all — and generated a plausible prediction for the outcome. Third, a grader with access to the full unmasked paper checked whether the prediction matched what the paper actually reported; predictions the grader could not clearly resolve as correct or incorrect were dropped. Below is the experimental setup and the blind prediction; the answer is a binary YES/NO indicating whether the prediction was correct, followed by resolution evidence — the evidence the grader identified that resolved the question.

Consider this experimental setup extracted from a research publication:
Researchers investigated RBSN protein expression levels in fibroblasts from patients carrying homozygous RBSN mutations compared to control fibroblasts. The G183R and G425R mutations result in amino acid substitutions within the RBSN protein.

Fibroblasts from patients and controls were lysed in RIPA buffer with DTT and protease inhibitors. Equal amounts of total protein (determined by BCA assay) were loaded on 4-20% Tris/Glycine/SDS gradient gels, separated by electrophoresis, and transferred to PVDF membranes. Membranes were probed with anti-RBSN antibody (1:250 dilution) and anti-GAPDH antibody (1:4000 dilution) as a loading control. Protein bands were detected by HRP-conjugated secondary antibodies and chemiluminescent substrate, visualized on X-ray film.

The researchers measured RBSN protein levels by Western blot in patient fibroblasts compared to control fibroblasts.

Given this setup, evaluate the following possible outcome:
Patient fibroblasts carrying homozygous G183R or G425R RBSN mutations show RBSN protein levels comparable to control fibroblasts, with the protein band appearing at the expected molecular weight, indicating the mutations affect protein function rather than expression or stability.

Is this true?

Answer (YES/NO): YES